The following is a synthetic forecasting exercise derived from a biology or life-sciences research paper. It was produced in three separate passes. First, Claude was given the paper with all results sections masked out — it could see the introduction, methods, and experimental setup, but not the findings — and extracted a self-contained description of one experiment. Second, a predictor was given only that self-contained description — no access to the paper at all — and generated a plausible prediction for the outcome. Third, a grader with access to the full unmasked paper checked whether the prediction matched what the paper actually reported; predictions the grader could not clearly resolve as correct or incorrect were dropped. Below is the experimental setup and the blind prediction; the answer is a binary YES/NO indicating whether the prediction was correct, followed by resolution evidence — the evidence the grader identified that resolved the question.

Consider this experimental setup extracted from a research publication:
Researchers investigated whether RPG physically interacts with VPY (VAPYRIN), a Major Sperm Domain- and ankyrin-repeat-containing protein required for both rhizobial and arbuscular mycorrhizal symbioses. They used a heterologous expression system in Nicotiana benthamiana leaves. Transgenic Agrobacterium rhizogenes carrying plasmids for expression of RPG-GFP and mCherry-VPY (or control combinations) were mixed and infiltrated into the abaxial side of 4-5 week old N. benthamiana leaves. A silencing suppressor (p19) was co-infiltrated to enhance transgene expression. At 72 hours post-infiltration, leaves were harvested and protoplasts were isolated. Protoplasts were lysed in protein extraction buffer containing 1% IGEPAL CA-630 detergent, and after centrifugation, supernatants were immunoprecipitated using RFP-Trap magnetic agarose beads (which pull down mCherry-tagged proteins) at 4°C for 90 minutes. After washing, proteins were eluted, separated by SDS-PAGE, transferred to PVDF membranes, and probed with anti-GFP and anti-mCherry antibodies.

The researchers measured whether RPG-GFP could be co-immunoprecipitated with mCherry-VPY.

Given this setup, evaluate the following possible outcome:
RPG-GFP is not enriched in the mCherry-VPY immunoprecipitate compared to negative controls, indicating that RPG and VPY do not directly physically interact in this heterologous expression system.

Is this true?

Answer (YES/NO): NO